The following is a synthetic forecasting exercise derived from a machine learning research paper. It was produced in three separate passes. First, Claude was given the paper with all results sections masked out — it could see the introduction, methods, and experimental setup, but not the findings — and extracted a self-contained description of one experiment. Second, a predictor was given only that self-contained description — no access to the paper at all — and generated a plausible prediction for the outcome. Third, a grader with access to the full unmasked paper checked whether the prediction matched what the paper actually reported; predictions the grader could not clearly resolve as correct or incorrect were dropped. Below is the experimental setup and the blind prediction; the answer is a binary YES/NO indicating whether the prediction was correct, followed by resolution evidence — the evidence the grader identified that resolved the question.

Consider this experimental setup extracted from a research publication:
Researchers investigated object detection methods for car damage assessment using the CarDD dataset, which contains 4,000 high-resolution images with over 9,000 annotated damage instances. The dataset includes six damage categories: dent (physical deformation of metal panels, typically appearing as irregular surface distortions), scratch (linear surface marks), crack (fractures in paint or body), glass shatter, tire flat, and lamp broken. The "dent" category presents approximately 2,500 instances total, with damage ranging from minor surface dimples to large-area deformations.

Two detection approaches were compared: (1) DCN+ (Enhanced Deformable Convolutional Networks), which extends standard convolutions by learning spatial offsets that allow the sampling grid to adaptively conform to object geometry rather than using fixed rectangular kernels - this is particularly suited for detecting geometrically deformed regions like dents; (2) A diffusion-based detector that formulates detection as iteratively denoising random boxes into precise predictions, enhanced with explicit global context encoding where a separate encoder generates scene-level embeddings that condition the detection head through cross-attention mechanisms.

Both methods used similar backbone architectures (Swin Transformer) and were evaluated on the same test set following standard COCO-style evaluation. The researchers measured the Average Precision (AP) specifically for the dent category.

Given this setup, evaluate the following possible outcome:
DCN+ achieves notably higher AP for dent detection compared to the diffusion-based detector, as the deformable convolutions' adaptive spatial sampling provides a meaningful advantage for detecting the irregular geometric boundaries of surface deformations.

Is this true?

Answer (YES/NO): YES